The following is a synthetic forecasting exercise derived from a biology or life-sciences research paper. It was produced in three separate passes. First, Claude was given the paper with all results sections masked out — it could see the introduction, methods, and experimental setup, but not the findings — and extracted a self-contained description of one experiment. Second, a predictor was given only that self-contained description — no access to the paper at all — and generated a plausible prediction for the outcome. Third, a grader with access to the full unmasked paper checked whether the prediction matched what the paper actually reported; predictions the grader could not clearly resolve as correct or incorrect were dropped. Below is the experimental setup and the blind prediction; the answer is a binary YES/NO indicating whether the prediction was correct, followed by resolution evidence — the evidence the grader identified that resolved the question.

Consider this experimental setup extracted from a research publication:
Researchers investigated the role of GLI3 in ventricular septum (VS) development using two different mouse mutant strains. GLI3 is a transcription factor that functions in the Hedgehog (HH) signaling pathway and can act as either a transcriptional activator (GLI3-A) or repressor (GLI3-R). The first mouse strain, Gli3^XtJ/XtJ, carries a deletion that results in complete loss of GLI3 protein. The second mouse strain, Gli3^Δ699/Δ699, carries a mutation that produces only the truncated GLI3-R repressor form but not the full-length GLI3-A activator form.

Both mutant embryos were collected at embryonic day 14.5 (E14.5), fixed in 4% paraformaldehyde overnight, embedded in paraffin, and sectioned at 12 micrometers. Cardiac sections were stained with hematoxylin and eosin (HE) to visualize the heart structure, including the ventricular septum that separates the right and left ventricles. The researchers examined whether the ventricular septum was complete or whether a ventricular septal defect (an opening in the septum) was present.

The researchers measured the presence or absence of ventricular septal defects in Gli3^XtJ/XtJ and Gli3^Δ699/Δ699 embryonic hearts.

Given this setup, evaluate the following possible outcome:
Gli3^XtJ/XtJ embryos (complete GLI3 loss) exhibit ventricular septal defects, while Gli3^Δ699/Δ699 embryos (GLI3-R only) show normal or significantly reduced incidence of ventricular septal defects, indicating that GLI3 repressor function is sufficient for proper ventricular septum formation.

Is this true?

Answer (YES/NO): NO